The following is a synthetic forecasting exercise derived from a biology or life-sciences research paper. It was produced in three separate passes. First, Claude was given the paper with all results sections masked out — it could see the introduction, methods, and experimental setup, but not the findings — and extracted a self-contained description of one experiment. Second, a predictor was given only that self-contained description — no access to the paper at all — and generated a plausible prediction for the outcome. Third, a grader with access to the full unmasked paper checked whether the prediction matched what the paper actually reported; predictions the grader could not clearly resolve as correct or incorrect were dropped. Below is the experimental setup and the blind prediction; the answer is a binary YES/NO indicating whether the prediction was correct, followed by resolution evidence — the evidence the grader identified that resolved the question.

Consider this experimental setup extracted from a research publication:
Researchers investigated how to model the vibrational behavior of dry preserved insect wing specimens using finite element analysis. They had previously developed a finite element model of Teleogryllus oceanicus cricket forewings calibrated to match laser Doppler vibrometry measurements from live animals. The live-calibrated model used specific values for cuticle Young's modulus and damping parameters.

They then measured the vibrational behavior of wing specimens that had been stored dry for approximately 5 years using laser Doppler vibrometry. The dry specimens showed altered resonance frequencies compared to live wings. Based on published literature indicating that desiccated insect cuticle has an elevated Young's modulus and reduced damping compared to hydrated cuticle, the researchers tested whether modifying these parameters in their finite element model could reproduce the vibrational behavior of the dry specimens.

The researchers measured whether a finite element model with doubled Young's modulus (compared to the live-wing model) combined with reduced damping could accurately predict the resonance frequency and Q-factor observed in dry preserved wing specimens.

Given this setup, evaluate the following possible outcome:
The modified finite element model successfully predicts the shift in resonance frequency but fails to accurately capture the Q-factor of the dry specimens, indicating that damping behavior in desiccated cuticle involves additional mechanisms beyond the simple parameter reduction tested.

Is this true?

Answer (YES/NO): NO